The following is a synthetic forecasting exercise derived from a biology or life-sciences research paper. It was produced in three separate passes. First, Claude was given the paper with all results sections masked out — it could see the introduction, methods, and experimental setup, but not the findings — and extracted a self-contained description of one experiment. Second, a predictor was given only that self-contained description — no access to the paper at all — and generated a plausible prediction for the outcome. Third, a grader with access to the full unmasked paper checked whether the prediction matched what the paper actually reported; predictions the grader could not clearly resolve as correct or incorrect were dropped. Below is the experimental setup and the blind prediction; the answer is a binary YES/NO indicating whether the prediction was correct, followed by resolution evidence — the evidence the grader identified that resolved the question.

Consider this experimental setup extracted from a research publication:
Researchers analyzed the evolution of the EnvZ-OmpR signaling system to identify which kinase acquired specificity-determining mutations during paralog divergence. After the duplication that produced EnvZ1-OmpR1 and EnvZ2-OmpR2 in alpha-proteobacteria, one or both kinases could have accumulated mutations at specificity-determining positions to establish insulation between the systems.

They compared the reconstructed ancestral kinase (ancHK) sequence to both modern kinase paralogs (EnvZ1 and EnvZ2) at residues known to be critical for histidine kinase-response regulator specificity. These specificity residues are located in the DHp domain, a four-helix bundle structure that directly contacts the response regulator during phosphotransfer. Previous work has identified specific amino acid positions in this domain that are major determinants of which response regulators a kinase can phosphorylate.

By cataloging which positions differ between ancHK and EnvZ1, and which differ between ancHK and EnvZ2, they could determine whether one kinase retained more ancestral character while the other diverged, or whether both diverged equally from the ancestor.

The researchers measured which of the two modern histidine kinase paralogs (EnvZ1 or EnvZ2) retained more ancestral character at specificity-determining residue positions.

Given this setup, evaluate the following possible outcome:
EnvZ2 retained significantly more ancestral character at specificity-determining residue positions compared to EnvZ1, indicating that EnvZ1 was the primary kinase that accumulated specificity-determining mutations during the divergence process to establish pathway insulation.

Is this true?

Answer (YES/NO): NO